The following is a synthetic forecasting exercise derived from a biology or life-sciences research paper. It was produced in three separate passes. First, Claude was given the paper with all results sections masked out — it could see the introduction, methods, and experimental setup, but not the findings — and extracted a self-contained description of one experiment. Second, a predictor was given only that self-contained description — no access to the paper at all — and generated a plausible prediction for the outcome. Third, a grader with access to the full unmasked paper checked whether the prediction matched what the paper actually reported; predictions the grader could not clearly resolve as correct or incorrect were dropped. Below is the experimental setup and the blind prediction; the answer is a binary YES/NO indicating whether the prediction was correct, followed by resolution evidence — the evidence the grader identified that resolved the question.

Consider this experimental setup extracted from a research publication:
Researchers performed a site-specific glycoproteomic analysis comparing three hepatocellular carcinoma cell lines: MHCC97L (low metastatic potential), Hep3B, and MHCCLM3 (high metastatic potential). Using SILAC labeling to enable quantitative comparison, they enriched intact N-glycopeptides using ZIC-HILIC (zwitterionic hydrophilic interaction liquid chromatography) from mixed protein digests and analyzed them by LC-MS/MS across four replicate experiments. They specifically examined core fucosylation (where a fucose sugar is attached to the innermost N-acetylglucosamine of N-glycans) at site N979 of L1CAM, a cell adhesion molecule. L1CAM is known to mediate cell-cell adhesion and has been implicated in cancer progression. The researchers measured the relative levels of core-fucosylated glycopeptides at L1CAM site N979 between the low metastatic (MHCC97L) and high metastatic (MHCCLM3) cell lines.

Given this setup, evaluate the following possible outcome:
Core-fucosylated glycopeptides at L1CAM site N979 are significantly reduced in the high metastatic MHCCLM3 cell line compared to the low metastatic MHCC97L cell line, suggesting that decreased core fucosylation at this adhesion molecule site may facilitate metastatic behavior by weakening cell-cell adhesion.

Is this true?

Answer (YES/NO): NO